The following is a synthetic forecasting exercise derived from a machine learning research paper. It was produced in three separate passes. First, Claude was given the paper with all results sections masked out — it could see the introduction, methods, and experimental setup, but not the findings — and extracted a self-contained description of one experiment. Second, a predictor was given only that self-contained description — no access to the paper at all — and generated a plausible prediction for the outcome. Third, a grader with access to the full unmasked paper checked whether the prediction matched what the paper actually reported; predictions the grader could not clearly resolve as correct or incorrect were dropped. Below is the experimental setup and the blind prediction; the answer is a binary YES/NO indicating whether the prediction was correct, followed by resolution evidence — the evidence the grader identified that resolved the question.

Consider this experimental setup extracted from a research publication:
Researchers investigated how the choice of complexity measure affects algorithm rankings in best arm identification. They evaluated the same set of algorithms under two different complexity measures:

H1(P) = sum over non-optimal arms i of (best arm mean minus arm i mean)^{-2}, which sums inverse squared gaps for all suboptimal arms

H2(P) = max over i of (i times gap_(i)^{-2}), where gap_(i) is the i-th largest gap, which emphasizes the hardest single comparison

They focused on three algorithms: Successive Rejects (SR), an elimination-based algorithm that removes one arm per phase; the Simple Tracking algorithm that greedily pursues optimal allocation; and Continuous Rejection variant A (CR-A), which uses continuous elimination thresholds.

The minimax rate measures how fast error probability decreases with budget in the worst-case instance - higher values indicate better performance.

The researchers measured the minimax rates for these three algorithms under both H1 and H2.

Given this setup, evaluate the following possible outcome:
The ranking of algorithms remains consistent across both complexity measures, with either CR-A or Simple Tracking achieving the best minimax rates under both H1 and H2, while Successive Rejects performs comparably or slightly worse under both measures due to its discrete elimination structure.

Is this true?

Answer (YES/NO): NO